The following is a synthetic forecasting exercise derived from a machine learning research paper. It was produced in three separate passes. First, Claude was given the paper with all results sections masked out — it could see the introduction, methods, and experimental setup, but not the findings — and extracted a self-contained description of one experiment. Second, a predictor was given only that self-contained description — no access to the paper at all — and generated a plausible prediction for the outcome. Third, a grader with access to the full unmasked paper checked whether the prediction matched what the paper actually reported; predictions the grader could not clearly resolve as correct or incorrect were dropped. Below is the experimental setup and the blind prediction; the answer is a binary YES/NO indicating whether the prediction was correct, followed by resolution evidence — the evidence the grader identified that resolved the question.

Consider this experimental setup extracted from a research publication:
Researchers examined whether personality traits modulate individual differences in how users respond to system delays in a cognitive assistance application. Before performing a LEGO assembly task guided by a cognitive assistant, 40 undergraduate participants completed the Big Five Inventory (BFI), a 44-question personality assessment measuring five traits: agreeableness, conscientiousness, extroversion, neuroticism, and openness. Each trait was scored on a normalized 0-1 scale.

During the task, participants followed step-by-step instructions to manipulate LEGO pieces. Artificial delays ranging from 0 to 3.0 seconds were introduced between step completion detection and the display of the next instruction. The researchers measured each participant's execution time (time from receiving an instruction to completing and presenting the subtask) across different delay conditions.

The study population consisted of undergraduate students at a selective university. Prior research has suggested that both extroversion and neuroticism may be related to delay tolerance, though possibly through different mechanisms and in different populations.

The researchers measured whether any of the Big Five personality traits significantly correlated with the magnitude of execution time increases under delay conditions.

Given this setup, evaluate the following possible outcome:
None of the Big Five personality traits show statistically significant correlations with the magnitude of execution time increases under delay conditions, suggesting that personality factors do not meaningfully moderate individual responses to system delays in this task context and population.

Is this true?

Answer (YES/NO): NO